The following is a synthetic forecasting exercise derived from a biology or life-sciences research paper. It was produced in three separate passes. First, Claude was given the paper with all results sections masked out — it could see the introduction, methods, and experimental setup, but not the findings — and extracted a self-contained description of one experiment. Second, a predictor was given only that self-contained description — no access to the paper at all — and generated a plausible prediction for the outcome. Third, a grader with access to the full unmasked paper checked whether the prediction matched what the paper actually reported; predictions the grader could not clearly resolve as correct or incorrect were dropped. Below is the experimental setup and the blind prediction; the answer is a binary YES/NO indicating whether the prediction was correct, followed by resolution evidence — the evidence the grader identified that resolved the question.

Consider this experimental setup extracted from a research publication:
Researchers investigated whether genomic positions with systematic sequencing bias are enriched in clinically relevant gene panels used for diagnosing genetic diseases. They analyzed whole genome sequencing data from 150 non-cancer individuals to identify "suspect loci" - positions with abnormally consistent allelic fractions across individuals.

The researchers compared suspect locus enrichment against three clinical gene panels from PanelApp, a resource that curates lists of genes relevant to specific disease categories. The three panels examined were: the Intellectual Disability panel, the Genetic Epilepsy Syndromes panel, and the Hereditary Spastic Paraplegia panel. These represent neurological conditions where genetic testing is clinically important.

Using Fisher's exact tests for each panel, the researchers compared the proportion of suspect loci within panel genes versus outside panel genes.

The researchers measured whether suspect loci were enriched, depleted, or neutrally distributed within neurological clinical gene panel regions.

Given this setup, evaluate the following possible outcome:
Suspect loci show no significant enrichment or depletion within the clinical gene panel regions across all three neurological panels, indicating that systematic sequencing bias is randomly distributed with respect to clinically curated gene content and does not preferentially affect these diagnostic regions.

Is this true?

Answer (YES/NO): NO